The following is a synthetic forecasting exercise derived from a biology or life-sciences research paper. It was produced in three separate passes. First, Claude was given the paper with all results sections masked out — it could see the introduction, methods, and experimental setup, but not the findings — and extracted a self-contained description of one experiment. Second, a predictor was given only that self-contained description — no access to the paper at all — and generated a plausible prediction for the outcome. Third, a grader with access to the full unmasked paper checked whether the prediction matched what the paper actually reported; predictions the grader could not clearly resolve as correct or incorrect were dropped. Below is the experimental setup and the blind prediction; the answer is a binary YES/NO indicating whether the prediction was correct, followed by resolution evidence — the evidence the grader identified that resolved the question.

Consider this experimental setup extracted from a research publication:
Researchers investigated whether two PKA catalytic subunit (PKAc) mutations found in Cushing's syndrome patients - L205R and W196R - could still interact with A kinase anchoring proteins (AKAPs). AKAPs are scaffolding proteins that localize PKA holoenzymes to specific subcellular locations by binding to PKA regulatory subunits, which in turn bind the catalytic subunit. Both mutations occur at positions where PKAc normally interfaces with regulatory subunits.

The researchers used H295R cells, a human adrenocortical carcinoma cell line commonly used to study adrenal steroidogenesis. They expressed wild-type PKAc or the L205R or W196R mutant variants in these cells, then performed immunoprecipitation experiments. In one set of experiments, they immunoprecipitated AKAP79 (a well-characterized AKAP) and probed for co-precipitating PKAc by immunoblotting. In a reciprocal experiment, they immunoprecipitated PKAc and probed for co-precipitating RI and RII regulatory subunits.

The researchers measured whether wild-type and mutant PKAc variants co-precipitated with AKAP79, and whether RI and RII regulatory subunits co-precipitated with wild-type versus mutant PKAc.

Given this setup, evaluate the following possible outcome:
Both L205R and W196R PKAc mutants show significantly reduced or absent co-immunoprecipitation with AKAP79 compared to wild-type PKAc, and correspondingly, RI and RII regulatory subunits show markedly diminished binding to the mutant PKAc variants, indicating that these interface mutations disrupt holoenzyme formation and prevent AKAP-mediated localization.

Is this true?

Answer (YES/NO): YES